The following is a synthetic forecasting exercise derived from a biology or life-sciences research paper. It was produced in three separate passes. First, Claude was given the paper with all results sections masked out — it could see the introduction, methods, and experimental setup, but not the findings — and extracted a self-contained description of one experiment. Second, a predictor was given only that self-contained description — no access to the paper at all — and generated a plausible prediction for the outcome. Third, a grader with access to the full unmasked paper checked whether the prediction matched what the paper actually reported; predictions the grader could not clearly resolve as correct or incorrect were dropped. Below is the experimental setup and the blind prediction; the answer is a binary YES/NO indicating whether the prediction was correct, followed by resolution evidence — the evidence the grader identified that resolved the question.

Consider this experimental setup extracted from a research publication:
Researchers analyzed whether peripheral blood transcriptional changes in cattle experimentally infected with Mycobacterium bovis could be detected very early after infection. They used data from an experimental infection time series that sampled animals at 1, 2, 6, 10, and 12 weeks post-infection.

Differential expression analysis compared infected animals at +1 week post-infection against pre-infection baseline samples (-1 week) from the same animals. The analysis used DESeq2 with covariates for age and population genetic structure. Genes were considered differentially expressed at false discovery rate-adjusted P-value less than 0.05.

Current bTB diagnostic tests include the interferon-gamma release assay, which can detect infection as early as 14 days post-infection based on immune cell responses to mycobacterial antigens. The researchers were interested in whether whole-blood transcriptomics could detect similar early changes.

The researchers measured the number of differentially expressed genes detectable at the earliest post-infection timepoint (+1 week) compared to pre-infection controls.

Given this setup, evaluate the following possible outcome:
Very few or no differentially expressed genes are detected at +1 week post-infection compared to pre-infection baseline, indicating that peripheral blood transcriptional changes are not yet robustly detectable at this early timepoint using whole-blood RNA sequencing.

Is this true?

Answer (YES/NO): NO